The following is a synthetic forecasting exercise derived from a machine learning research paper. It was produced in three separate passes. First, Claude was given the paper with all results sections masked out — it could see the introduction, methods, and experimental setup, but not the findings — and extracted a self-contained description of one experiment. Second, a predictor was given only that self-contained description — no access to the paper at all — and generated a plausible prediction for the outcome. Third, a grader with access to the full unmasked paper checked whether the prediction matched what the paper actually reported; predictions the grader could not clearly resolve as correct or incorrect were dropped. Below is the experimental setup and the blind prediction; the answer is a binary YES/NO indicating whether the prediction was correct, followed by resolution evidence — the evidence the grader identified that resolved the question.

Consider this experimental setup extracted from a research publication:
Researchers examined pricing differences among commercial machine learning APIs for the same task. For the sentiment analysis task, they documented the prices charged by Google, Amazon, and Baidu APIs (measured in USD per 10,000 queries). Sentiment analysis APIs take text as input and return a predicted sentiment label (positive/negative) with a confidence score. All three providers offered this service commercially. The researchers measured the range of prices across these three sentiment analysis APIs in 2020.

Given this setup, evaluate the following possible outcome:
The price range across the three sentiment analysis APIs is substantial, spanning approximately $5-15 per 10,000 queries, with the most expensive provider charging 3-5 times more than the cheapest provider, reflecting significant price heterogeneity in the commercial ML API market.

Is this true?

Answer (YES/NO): NO